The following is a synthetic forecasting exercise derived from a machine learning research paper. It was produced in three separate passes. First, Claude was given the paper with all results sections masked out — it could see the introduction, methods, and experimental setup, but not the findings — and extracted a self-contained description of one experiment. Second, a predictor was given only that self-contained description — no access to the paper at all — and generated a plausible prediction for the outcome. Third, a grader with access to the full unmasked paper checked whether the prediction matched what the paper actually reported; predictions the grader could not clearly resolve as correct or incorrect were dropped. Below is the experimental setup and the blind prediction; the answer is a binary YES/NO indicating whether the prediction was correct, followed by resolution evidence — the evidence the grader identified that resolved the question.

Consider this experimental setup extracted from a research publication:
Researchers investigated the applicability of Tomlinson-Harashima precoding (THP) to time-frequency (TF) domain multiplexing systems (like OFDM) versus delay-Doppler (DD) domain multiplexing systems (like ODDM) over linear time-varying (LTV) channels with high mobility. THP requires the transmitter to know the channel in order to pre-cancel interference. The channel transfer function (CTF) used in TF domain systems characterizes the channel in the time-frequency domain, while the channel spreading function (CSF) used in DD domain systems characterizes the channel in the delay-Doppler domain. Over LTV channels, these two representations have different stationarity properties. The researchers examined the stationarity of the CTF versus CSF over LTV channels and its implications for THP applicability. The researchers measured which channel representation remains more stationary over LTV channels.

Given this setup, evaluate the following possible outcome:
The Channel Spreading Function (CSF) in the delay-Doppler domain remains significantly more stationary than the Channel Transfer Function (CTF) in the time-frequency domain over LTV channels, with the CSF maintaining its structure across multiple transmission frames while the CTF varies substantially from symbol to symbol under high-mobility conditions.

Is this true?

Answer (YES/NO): YES